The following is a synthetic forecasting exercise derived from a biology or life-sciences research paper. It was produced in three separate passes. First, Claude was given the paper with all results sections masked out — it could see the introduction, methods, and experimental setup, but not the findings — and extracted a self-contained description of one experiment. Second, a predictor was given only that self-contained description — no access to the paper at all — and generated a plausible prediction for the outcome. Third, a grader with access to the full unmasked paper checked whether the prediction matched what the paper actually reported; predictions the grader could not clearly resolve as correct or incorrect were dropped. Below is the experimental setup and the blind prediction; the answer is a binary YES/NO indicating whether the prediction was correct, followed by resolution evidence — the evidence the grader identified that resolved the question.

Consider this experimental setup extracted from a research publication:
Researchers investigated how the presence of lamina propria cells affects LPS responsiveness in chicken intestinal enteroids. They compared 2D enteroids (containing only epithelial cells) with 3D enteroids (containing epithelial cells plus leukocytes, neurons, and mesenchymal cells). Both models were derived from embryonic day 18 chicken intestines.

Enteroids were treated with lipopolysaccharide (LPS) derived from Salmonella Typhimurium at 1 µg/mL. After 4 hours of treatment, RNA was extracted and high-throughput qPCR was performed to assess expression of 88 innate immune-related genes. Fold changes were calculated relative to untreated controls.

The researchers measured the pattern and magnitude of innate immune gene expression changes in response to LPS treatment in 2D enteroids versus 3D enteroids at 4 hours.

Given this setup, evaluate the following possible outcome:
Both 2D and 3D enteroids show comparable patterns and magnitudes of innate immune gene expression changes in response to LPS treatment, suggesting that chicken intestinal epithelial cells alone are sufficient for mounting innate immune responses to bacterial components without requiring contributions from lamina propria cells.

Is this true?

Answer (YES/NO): NO